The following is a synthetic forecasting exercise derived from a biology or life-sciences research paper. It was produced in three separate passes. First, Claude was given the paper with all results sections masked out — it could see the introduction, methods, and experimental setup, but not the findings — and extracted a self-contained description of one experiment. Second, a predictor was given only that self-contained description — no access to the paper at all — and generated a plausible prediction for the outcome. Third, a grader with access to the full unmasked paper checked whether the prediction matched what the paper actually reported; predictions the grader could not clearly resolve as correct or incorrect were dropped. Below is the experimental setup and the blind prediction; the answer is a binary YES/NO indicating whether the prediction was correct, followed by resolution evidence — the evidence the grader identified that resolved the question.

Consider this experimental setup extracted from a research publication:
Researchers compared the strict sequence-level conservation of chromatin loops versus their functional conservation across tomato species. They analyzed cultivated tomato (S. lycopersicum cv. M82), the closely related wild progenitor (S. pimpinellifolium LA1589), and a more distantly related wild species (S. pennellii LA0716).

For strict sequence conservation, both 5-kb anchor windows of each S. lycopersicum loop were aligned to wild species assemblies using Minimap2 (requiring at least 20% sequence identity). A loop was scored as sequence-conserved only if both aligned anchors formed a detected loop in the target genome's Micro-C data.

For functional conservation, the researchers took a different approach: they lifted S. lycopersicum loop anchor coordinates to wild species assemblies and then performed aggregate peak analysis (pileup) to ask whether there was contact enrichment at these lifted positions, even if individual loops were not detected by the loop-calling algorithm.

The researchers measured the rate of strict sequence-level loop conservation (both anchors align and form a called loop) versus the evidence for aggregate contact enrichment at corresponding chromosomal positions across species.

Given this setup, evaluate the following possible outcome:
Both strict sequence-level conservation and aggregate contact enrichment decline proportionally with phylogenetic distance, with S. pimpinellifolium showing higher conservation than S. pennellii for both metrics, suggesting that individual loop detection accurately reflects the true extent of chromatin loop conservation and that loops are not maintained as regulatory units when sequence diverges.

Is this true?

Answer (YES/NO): NO